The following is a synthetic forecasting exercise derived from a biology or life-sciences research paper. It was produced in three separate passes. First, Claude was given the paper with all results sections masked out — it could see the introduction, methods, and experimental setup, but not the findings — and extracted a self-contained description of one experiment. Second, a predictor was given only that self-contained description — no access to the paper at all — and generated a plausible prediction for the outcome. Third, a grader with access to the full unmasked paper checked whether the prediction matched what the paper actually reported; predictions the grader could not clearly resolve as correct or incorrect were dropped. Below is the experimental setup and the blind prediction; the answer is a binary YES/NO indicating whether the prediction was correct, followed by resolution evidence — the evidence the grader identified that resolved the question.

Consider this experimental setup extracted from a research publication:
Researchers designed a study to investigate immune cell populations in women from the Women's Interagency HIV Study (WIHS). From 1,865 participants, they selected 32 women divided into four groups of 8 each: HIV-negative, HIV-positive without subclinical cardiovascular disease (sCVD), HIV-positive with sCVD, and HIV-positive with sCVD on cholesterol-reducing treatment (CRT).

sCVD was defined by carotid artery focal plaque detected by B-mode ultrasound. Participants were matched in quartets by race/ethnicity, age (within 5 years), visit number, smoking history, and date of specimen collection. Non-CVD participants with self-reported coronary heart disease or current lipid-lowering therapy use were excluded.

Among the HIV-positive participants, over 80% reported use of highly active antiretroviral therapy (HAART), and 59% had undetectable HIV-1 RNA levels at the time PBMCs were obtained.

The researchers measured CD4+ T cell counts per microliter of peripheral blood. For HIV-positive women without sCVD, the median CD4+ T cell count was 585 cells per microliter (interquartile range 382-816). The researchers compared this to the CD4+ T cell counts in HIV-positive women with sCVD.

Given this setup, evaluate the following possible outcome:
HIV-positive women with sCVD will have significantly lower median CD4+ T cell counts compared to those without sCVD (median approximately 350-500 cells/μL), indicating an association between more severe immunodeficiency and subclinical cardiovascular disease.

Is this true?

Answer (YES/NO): NO